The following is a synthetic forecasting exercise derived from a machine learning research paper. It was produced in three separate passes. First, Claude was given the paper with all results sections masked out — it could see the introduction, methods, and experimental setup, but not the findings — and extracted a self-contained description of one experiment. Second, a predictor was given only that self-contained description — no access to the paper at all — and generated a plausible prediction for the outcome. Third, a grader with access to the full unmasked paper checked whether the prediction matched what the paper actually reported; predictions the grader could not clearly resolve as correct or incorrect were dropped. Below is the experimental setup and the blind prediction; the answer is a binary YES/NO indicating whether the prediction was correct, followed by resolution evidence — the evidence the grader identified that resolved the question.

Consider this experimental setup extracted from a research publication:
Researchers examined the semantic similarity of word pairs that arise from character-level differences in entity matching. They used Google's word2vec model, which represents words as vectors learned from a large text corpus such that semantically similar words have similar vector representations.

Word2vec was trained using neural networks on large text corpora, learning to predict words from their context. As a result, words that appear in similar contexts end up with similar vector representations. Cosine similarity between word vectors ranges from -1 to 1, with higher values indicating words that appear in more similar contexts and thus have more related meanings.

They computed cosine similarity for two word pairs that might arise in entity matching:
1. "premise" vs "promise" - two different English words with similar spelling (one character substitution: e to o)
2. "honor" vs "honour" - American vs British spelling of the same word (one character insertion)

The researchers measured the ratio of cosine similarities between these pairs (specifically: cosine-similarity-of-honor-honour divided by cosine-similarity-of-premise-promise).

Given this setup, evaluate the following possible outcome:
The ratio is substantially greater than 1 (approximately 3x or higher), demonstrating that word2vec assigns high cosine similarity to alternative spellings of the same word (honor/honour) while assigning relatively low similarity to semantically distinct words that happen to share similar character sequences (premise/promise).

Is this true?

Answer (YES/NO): NO